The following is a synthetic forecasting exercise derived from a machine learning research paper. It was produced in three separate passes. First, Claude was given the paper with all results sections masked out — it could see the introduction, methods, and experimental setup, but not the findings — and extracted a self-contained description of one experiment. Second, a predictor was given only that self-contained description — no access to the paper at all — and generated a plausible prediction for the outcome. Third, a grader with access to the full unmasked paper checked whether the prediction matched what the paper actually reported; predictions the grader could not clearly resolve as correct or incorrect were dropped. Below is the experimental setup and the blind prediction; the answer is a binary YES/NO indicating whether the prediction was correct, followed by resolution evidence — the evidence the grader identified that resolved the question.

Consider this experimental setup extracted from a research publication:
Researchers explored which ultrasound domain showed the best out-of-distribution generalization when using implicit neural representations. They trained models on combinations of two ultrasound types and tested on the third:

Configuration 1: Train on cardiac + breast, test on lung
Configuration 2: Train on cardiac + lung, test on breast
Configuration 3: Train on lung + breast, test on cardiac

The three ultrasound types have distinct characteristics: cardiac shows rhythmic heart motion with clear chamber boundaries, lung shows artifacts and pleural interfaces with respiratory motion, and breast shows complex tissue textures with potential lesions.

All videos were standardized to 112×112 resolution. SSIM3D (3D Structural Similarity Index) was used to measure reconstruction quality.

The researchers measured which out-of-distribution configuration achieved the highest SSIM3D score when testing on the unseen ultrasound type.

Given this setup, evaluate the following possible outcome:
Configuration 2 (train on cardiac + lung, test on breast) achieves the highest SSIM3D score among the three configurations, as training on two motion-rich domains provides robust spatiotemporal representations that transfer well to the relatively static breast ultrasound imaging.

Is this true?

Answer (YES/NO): NO